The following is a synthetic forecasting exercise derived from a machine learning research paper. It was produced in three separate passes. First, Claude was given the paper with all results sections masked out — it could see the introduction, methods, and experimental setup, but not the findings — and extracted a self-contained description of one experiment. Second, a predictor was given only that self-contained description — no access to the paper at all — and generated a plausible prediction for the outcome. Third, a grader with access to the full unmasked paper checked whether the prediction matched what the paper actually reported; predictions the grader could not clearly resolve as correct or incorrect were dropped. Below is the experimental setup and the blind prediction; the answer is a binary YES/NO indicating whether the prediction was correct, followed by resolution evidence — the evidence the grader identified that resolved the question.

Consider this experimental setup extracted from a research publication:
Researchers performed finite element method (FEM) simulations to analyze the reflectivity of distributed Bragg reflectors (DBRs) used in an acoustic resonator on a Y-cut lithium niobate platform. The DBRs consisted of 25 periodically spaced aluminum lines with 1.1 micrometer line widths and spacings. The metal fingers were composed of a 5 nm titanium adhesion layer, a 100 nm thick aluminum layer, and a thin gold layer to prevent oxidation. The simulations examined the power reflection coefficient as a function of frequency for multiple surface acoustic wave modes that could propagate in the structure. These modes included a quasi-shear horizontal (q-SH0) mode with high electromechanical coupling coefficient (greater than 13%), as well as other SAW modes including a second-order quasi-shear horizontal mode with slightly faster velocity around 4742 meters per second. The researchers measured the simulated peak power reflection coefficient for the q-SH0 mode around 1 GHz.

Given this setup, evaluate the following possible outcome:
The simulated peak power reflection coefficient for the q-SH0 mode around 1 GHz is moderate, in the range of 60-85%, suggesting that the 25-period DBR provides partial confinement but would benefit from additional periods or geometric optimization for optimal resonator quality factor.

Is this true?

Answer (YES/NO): NO